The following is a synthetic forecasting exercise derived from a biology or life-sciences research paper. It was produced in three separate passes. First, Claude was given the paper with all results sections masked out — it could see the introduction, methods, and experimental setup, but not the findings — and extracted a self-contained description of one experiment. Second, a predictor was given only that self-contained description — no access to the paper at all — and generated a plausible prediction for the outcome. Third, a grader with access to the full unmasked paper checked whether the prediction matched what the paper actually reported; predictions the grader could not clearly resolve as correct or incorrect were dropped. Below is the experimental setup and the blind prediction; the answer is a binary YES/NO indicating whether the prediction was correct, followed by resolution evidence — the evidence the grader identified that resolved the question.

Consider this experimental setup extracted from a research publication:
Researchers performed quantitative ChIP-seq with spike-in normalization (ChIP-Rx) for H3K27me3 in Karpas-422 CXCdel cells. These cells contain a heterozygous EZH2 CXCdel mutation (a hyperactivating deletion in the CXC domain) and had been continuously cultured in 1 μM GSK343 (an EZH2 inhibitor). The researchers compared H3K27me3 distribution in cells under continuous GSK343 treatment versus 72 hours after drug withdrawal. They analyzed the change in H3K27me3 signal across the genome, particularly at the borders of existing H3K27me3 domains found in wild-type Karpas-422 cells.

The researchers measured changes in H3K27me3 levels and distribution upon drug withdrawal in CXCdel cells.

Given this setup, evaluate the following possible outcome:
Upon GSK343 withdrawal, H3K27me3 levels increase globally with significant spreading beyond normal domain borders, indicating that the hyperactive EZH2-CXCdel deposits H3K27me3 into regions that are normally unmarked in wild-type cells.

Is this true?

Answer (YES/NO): YES